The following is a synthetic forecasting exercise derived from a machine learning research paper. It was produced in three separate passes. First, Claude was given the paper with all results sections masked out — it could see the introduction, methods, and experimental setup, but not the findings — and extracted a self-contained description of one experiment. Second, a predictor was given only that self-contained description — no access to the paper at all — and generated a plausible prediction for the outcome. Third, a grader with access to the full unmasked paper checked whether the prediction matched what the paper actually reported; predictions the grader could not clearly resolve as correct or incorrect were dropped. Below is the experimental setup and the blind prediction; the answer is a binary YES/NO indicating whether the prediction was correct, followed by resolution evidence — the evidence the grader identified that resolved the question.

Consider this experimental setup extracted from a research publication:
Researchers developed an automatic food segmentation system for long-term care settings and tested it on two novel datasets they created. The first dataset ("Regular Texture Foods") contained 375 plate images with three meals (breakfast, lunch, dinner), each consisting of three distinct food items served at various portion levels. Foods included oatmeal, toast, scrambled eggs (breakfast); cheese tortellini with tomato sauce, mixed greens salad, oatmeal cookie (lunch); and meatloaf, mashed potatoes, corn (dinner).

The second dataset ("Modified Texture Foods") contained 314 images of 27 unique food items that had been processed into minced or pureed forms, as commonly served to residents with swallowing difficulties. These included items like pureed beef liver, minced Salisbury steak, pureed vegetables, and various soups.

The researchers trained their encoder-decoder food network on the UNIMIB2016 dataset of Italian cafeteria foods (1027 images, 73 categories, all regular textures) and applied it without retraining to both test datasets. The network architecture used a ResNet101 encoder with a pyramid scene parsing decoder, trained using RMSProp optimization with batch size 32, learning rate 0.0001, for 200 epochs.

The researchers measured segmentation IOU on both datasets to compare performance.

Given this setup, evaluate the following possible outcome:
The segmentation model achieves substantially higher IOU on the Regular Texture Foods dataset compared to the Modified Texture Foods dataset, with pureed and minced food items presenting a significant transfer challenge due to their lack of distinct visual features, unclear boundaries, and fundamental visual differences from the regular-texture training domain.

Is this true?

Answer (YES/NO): NO